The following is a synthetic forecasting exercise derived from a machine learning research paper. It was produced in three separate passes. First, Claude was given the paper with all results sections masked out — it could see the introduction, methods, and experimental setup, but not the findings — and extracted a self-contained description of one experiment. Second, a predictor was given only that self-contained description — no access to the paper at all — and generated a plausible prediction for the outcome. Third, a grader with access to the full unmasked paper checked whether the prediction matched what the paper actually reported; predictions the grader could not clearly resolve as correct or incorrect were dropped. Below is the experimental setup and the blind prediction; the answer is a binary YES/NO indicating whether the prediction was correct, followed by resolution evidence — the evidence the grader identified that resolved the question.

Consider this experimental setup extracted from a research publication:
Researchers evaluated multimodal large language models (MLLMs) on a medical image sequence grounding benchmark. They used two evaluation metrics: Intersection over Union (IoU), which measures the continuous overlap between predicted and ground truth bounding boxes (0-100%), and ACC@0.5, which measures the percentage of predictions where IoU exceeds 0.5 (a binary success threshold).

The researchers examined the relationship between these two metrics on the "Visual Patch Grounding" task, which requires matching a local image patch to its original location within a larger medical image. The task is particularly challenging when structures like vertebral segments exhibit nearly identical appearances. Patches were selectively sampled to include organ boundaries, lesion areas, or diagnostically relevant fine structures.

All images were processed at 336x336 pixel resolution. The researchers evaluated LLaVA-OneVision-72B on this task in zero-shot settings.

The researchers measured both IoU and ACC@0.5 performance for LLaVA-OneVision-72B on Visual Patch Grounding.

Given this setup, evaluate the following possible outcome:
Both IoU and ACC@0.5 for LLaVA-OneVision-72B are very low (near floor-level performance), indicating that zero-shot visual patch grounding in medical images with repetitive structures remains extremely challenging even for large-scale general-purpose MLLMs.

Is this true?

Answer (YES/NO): NO